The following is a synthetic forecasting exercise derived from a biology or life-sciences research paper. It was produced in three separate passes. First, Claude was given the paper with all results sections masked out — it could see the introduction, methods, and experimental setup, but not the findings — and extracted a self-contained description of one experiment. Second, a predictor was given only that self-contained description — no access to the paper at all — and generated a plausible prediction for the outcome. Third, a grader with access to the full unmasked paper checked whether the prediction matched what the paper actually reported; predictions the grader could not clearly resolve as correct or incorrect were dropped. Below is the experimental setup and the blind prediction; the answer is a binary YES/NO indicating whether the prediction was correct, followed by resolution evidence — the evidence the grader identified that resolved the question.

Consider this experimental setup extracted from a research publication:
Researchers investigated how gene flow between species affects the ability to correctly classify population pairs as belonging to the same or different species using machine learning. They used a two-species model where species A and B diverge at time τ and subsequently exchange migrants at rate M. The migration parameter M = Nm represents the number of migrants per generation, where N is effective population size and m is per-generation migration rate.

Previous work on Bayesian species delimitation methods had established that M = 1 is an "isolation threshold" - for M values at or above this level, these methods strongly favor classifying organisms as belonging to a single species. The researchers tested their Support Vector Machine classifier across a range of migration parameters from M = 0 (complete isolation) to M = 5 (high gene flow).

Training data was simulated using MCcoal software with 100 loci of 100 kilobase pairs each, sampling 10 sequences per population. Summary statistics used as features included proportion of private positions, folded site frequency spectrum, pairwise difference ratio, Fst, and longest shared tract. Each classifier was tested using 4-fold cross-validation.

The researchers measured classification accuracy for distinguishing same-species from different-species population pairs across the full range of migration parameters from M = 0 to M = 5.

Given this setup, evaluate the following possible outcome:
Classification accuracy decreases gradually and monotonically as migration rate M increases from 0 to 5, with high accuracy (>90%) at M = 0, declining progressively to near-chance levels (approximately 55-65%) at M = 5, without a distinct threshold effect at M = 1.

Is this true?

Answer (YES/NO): NO